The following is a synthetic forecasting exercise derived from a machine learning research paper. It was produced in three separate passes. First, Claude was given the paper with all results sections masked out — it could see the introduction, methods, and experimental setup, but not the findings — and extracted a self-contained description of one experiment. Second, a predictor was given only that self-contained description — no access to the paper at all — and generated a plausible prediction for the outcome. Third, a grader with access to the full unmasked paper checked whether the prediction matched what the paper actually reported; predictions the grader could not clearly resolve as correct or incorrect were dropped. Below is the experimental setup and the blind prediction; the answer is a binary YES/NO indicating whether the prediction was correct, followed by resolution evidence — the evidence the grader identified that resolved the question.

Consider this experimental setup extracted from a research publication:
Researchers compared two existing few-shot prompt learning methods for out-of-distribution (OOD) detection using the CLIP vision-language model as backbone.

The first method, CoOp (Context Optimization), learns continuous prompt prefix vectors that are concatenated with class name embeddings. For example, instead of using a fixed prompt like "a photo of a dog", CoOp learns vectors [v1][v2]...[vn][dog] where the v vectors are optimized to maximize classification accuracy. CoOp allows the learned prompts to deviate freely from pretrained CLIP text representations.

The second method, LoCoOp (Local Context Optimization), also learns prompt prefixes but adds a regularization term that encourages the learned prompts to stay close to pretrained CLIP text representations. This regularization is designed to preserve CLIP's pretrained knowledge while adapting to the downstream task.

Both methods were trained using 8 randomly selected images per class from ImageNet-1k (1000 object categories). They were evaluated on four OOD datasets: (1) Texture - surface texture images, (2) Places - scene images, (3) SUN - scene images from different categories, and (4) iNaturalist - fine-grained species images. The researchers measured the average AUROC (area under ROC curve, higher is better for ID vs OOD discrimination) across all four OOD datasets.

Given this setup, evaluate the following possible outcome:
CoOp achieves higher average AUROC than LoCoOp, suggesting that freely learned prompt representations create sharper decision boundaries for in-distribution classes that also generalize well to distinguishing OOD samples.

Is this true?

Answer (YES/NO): NO